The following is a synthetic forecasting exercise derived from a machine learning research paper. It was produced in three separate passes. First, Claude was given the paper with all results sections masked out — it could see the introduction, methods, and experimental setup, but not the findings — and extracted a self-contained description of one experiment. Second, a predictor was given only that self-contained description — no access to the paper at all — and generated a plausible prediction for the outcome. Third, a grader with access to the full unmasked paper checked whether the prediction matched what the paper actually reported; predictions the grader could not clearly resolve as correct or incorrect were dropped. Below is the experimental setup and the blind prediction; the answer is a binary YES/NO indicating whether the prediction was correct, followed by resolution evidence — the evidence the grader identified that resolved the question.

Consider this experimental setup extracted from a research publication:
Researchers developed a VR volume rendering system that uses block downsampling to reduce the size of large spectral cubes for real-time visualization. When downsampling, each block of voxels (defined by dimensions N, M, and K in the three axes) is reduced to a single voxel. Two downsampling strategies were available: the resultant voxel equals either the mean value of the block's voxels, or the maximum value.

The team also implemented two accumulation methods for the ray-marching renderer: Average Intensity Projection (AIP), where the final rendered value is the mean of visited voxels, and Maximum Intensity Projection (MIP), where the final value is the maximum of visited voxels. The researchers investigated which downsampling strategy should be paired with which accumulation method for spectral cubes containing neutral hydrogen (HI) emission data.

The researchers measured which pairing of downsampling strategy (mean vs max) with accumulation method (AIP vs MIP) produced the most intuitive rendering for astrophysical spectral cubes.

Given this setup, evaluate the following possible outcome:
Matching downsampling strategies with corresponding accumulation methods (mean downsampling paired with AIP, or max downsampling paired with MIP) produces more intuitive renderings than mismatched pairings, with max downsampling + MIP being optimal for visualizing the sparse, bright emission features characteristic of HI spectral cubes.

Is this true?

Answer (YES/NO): YES